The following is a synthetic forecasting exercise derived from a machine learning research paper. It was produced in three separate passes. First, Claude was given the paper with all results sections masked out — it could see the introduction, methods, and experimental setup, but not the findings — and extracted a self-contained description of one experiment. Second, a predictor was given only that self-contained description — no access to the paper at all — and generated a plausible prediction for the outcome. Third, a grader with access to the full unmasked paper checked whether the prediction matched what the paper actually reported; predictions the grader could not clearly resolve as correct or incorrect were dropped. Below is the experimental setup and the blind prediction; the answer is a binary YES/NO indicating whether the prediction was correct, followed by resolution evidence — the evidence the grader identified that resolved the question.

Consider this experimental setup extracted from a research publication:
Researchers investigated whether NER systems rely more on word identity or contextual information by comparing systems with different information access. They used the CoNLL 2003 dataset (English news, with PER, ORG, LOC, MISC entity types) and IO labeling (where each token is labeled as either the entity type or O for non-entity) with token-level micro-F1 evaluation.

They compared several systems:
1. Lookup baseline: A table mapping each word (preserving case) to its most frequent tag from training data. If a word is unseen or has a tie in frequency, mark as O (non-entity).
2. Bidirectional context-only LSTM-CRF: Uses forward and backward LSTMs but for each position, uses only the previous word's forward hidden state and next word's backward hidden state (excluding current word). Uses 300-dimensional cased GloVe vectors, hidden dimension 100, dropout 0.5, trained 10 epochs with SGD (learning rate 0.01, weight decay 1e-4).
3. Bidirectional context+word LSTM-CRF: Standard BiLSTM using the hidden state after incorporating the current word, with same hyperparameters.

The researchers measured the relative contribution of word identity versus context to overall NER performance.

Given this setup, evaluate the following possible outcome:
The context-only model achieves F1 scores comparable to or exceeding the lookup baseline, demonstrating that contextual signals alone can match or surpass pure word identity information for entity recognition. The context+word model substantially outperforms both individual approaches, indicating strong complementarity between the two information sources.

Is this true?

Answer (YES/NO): NO